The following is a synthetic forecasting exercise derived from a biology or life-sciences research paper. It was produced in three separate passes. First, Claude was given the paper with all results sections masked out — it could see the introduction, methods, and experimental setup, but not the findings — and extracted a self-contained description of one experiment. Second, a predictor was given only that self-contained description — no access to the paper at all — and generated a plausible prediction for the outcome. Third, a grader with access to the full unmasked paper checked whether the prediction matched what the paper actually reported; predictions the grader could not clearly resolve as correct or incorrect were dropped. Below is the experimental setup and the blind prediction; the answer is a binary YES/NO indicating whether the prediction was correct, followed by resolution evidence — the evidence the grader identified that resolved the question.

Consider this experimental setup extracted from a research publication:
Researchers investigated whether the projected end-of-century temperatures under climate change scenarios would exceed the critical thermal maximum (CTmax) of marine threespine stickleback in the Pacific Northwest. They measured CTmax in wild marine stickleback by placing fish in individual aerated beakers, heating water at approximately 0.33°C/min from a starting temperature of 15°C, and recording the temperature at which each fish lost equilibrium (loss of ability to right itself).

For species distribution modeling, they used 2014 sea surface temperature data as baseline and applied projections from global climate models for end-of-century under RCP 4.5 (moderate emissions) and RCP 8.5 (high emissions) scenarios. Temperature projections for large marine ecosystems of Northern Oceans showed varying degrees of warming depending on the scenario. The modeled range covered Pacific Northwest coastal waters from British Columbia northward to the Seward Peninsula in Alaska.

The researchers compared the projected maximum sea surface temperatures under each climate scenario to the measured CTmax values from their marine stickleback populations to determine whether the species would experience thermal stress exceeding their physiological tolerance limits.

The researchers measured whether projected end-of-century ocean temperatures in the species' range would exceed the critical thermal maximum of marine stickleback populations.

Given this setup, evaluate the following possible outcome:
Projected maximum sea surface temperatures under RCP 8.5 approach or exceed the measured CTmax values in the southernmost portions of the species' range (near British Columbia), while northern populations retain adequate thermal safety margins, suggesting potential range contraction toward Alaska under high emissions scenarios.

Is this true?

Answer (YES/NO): NO